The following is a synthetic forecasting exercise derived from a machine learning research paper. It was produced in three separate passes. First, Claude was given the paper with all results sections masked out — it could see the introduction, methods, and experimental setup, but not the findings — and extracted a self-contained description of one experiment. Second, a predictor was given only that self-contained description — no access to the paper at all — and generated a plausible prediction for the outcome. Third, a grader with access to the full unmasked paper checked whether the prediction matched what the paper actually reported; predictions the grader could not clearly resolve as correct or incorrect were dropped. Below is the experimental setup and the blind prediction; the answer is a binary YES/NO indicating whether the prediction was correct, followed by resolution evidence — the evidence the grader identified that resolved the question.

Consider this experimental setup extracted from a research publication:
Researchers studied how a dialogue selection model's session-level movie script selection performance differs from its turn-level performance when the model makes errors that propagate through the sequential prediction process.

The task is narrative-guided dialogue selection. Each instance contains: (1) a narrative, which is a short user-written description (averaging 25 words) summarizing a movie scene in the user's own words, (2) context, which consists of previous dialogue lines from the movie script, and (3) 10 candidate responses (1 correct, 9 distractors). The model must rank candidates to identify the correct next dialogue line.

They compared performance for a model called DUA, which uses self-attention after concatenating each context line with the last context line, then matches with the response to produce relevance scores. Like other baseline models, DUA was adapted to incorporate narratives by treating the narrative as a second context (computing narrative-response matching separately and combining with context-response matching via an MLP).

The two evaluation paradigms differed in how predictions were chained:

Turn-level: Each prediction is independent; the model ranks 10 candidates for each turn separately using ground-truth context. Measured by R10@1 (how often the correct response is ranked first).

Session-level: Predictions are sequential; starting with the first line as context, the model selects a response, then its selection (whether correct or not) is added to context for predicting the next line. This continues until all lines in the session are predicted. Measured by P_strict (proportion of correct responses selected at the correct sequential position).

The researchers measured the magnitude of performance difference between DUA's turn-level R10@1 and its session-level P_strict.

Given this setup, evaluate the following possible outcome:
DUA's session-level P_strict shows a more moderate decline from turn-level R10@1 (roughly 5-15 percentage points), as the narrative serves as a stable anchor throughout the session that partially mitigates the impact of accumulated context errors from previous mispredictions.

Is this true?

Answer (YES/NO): NO